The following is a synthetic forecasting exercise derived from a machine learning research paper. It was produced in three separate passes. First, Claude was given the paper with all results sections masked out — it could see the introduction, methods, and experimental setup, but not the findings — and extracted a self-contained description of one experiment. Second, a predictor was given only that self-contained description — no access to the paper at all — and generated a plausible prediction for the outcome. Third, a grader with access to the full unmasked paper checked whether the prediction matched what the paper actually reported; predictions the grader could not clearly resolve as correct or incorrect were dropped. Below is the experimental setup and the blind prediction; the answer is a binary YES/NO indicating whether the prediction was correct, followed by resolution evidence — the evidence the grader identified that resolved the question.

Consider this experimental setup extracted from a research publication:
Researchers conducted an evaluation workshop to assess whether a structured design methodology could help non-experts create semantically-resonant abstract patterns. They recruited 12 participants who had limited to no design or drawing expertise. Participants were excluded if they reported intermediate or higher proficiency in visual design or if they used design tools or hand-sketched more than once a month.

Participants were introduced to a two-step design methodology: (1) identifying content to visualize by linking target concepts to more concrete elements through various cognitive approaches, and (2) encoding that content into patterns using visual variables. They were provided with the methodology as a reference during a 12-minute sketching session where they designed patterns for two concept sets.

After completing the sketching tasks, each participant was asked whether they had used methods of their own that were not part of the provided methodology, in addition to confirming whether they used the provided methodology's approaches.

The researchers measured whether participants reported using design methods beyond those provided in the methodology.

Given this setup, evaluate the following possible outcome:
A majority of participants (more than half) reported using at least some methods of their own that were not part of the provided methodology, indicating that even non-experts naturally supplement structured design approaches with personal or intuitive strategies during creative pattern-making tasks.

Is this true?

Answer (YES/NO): NO